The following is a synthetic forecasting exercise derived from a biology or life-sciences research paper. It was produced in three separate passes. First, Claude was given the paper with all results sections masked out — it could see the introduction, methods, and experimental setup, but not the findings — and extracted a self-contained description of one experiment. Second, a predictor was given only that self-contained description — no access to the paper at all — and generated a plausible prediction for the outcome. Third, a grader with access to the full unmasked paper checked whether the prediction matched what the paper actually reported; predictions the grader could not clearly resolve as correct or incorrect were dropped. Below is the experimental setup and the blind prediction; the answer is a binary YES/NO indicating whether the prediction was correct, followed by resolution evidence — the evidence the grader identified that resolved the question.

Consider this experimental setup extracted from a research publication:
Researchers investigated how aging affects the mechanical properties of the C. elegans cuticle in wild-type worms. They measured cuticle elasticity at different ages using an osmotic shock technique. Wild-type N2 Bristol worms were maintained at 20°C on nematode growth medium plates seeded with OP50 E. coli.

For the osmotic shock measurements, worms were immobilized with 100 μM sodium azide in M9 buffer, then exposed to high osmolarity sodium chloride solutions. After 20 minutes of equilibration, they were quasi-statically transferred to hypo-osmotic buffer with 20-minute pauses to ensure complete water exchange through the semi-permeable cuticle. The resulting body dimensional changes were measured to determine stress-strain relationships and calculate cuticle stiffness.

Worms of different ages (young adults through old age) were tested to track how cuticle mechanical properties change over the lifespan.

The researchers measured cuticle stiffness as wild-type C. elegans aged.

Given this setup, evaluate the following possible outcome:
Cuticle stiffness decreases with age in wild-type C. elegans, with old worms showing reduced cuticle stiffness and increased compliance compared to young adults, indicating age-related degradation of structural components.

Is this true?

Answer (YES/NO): NO